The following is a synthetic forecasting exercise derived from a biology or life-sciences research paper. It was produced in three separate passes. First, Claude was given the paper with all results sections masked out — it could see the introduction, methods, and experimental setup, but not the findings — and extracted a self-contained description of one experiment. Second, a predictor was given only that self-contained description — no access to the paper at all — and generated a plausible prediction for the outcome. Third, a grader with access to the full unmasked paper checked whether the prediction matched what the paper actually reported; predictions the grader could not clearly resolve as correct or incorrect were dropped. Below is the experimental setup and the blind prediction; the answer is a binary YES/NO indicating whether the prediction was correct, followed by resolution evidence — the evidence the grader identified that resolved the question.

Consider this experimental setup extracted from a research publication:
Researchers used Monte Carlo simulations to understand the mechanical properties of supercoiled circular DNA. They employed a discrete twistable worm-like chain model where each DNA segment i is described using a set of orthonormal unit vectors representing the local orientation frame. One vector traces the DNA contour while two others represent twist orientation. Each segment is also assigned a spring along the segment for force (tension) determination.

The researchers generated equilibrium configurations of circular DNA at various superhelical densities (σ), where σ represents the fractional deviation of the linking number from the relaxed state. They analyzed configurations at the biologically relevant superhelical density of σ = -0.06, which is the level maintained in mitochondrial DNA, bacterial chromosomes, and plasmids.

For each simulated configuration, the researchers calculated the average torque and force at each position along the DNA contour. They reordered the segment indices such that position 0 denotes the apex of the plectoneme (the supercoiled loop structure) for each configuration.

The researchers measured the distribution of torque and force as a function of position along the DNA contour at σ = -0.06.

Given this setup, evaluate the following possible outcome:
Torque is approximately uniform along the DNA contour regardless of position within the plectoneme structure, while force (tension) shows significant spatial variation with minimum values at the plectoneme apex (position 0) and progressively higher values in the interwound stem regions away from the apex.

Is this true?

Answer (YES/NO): NO